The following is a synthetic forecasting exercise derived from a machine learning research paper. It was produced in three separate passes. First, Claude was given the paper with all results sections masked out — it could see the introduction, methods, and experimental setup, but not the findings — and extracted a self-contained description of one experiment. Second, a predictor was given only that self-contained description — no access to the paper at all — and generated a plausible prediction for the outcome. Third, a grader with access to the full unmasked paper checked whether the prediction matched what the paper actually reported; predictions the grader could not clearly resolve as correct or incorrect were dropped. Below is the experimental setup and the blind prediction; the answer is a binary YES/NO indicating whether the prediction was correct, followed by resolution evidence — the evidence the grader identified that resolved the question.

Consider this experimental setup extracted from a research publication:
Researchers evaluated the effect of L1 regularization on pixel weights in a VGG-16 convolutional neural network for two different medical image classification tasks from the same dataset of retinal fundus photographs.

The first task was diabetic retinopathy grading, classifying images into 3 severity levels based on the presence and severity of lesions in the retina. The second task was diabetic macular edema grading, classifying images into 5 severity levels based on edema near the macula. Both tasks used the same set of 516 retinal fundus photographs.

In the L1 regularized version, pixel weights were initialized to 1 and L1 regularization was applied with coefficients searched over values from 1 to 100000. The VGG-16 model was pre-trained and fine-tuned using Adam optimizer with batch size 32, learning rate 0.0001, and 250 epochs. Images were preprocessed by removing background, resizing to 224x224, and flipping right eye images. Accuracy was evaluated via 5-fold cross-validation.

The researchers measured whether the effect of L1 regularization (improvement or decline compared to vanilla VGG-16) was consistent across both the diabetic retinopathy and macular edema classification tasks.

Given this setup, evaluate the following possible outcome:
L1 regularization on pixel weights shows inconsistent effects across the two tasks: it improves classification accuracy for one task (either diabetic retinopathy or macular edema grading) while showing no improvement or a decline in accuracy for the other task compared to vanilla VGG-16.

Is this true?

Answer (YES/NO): YES